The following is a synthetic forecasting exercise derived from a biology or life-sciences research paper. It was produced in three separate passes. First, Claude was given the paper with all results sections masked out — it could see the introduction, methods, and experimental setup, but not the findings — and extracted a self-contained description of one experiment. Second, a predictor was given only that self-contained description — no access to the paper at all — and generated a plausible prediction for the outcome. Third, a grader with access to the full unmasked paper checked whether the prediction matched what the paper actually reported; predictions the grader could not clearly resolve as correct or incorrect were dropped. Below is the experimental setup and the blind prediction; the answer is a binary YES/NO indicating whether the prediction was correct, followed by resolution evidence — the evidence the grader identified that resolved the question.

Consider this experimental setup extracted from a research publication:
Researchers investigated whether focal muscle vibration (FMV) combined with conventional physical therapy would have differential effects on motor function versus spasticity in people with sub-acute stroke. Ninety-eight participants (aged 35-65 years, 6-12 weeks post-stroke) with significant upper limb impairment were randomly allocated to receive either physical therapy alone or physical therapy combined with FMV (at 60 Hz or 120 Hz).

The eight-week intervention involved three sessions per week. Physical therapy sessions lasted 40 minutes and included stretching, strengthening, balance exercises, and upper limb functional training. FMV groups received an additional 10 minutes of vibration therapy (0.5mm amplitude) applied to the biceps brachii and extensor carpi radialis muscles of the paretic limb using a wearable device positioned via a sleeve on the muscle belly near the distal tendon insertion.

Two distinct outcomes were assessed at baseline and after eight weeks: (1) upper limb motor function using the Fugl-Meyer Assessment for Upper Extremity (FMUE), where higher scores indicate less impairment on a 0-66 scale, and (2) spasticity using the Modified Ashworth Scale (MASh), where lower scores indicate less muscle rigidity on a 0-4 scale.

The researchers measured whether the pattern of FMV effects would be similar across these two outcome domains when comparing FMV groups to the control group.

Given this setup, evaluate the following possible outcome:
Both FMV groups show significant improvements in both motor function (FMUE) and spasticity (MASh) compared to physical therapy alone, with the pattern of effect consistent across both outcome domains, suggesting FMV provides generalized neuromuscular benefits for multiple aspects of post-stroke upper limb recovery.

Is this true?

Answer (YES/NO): NO